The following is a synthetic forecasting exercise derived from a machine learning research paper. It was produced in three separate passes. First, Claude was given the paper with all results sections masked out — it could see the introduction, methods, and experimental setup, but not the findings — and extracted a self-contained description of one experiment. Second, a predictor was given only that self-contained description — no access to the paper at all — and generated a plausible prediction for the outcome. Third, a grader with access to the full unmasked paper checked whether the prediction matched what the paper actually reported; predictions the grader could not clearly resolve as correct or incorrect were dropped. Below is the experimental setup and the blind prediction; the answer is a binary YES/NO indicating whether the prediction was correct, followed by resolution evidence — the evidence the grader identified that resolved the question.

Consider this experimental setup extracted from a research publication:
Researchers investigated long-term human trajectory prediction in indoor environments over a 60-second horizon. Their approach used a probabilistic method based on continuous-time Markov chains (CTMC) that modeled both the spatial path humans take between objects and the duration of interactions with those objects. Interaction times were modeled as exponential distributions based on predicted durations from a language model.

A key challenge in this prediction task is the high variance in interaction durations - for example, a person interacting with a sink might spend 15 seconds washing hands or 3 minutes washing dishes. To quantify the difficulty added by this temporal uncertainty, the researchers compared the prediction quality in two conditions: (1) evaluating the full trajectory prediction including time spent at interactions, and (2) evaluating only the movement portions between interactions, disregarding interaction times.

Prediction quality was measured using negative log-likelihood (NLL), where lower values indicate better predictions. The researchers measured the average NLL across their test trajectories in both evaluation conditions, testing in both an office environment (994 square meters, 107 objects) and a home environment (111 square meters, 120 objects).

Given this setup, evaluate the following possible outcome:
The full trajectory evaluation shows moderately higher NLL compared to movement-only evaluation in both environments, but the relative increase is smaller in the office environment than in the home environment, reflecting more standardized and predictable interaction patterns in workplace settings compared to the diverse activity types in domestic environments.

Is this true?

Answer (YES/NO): NO